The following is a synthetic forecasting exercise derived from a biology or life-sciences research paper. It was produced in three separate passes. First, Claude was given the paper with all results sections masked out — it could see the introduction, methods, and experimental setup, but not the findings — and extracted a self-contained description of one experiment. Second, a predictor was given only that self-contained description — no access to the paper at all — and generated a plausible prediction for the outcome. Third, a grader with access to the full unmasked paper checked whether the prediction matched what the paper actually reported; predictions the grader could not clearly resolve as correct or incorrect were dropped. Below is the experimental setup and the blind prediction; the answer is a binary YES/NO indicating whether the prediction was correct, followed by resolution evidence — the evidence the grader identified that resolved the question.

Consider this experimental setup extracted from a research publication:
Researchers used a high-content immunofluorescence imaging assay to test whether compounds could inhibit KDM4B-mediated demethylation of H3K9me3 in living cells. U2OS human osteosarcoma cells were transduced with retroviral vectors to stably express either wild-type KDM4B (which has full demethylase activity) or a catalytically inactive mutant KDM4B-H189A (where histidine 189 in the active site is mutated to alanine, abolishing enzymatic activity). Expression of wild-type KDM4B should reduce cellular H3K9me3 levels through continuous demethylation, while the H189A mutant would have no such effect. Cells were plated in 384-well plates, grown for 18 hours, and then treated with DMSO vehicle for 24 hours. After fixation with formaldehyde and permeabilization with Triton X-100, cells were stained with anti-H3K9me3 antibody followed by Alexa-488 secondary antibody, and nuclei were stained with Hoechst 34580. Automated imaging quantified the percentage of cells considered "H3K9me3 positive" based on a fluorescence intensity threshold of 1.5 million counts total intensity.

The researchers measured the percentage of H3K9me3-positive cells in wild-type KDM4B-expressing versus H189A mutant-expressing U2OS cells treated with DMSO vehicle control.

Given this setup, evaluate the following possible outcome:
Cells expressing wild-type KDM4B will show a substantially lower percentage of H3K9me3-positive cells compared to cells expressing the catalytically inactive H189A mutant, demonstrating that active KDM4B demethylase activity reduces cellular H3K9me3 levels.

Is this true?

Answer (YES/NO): YES